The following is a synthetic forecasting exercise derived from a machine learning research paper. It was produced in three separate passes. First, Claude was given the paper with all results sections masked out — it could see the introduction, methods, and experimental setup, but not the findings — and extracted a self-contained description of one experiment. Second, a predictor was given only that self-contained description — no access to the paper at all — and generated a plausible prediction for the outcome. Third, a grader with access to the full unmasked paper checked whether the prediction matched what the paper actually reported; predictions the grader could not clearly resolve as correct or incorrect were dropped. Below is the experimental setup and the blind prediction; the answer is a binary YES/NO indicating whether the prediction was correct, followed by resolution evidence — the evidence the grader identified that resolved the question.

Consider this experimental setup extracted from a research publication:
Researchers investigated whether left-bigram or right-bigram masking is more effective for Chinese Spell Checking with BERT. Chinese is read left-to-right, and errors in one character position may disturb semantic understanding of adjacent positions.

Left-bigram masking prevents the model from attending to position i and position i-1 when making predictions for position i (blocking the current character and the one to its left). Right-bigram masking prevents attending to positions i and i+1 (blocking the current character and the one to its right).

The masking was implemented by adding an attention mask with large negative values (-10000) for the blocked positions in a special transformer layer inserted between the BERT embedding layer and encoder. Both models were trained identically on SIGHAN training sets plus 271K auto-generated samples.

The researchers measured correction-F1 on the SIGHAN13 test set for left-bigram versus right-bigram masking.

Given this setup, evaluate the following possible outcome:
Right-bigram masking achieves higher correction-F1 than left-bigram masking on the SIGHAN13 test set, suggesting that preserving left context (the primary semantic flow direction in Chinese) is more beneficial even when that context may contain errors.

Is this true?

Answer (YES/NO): YES